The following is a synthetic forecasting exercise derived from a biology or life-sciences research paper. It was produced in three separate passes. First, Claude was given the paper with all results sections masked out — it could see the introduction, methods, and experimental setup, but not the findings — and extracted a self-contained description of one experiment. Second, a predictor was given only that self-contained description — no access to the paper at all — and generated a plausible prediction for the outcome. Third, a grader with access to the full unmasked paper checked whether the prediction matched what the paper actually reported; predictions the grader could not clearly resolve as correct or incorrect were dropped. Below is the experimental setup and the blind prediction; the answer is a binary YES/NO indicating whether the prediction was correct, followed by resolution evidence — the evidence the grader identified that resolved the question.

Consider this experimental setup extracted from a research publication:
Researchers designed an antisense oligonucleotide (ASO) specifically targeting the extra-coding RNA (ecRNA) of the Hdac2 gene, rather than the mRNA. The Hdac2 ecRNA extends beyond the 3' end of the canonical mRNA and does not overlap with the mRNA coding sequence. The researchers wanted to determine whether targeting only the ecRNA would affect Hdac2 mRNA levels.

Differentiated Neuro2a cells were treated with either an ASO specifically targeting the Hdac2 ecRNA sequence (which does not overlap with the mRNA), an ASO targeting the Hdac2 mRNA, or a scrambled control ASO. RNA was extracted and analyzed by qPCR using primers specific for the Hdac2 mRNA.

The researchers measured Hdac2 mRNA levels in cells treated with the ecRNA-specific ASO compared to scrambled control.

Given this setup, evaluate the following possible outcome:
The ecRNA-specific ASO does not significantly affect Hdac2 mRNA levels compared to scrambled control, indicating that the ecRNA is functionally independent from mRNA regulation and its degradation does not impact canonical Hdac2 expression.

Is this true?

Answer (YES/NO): NO